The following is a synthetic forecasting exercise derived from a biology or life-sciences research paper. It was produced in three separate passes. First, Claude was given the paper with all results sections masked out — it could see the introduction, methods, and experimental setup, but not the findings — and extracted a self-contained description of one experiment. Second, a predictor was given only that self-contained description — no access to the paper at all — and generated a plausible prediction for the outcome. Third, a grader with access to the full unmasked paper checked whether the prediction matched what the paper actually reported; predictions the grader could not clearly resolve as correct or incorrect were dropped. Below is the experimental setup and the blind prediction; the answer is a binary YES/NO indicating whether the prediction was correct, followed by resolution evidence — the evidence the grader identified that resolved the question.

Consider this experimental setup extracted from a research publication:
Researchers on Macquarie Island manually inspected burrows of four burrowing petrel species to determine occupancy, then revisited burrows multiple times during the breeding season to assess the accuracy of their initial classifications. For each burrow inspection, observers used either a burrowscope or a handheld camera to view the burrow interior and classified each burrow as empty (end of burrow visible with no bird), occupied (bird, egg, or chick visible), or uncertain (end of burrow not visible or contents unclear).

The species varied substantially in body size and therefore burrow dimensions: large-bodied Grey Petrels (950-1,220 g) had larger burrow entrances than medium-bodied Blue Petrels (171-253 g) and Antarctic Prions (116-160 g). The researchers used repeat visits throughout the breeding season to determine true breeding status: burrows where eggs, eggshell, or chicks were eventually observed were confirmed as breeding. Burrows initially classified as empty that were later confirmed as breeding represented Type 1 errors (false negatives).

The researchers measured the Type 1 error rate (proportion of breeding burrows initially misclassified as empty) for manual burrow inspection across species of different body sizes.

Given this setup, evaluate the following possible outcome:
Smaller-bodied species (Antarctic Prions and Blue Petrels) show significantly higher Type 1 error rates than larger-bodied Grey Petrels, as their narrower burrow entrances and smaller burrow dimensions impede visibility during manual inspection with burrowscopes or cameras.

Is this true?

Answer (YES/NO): NO